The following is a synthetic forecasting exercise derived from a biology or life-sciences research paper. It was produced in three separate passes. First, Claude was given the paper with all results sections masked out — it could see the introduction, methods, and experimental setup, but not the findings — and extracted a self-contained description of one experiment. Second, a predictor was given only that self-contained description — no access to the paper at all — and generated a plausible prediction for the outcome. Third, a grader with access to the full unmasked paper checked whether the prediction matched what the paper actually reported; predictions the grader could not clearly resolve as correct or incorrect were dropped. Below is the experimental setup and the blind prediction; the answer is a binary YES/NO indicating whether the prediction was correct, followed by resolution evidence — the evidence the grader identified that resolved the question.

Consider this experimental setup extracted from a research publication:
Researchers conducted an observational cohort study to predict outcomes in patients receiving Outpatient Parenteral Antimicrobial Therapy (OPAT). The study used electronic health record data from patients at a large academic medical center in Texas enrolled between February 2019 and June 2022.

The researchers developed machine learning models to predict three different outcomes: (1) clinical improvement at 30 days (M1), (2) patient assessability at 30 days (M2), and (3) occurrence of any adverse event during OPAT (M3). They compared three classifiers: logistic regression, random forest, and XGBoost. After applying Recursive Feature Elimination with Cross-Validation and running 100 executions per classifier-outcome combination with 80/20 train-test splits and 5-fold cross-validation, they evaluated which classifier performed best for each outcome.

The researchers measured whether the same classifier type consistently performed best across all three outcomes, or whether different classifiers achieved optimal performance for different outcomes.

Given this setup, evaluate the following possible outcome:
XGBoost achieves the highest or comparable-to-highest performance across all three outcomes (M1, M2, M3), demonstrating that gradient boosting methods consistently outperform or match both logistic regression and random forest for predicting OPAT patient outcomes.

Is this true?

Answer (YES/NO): NO